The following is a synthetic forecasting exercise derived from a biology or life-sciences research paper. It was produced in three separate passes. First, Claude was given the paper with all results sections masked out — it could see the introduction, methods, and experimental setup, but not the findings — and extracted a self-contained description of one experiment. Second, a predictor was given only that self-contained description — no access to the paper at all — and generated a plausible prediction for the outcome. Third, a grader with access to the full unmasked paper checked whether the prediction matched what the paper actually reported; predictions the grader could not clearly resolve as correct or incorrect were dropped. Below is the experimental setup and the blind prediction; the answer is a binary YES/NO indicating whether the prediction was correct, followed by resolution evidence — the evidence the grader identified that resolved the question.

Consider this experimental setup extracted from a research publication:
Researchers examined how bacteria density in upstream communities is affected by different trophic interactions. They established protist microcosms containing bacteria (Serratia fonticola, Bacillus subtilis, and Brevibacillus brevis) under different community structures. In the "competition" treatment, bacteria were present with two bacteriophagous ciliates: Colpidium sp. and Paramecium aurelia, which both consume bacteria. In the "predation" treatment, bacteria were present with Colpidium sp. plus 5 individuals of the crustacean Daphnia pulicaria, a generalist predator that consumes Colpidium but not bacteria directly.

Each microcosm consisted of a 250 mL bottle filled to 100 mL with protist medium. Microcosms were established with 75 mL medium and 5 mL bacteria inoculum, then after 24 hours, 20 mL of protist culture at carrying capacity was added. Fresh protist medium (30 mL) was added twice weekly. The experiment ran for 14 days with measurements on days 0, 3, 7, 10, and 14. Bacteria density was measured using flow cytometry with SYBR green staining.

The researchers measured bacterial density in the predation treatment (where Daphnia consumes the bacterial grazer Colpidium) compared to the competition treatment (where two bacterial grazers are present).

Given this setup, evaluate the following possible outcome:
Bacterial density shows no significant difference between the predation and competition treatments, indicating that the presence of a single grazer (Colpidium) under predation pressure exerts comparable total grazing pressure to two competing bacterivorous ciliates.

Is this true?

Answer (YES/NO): NO